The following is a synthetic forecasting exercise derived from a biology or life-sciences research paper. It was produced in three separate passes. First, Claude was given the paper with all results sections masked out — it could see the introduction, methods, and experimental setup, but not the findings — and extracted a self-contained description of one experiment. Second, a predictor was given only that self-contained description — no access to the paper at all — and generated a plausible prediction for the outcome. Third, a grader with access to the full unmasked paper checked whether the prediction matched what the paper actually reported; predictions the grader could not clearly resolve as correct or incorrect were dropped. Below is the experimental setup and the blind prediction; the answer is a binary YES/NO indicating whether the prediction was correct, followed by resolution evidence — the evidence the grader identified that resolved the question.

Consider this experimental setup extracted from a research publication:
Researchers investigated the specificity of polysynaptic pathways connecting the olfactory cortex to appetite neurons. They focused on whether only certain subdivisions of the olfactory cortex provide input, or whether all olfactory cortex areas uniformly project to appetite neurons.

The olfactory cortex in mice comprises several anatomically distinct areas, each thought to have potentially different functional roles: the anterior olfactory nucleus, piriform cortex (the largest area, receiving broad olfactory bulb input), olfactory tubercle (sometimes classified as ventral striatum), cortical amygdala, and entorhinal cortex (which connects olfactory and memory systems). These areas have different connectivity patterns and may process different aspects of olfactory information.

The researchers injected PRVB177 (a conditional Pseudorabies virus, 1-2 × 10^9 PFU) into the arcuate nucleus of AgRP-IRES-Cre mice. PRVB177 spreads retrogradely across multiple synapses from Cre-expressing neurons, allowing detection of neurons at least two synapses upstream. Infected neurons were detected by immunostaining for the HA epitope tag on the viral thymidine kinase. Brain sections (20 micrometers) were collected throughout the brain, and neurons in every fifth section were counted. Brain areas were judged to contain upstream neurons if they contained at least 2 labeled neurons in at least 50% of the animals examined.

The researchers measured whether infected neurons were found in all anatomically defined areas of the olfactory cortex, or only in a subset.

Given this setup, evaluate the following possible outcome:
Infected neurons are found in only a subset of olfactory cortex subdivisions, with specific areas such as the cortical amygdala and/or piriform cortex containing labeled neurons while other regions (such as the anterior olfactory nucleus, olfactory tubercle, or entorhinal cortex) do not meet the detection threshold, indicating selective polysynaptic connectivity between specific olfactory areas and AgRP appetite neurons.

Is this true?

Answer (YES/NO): NO